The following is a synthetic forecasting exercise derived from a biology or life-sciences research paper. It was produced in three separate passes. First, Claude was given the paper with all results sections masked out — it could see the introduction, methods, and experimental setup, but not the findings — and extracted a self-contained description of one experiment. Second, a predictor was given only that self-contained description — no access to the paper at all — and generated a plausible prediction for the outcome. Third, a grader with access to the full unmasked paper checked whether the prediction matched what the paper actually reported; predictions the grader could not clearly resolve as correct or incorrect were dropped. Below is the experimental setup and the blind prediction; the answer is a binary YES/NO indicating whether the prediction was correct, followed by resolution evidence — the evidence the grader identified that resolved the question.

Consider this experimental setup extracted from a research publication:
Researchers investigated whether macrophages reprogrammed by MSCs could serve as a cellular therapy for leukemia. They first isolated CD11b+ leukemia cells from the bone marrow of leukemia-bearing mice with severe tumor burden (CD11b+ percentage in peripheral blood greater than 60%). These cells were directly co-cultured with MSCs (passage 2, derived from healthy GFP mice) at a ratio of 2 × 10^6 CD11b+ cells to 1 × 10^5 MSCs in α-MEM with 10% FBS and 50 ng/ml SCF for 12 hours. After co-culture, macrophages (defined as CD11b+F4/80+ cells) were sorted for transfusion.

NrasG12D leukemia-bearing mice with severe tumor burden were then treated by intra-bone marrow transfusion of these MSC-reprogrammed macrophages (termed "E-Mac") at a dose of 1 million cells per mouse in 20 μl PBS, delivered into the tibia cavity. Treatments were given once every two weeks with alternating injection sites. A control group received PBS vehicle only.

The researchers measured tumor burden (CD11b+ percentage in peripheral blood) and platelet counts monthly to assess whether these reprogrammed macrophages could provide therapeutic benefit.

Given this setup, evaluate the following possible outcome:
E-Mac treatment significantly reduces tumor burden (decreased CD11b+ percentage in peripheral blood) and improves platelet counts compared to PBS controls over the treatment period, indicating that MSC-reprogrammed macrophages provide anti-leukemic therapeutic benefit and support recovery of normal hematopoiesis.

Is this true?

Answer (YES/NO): YES